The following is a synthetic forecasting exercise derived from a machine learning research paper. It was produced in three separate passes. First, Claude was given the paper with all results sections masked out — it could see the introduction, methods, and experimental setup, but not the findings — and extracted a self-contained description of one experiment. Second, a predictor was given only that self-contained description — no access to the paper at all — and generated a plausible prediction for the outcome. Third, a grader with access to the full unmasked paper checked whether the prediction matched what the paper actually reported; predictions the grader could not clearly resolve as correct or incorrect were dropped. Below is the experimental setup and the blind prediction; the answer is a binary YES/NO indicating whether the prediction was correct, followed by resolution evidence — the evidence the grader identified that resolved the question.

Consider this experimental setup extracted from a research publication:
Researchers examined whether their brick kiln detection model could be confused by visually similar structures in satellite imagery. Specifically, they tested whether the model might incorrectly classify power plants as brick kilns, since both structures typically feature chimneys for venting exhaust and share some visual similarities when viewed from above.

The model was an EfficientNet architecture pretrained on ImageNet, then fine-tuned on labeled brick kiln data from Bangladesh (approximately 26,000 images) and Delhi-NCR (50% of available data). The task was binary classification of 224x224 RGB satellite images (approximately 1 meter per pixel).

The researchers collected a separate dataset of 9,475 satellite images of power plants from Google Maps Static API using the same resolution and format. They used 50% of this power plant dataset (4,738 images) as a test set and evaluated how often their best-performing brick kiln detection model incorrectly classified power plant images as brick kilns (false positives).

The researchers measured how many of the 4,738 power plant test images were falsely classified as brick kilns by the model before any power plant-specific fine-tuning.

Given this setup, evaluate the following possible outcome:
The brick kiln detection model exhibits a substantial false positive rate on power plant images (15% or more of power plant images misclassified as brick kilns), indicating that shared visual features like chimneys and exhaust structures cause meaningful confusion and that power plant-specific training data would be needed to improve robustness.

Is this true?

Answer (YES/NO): NO